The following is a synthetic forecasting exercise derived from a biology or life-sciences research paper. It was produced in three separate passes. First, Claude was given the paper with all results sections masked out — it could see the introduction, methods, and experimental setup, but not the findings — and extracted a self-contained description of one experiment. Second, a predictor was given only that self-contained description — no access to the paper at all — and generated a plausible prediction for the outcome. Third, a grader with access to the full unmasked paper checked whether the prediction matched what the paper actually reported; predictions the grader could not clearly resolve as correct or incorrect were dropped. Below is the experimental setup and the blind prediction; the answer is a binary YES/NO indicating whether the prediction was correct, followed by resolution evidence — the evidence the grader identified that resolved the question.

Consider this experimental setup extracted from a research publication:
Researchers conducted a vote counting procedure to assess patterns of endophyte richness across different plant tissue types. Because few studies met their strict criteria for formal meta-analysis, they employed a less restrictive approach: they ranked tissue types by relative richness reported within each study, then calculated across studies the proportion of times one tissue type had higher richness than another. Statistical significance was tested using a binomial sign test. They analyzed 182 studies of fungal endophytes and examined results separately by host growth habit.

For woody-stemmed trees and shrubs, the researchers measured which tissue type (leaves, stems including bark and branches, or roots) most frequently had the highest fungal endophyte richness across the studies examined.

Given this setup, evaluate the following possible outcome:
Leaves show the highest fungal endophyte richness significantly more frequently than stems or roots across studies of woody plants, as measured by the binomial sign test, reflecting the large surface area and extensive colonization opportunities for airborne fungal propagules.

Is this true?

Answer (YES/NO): NO